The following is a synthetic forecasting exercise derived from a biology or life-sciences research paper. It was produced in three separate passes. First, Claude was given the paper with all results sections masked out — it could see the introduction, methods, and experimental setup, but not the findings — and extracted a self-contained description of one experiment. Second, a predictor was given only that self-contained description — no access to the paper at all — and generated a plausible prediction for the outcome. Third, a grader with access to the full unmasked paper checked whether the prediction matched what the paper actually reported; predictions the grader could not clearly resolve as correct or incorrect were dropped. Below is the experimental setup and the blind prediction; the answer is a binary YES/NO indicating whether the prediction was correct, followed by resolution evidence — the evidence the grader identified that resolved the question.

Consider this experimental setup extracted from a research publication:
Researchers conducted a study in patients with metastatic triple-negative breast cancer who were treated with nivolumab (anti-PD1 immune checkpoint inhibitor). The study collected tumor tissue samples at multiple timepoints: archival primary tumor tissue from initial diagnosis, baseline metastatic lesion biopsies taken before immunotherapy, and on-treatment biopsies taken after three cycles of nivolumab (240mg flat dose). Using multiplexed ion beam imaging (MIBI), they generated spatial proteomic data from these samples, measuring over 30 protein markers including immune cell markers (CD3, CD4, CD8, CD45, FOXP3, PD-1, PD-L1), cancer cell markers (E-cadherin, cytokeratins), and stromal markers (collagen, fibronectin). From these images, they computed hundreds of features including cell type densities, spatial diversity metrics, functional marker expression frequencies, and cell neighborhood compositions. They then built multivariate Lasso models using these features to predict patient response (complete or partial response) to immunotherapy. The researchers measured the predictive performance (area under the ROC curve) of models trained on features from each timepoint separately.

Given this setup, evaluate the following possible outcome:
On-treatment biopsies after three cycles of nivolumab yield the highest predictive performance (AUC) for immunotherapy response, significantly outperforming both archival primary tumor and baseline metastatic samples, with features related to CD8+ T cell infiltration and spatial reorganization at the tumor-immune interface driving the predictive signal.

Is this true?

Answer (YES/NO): NO